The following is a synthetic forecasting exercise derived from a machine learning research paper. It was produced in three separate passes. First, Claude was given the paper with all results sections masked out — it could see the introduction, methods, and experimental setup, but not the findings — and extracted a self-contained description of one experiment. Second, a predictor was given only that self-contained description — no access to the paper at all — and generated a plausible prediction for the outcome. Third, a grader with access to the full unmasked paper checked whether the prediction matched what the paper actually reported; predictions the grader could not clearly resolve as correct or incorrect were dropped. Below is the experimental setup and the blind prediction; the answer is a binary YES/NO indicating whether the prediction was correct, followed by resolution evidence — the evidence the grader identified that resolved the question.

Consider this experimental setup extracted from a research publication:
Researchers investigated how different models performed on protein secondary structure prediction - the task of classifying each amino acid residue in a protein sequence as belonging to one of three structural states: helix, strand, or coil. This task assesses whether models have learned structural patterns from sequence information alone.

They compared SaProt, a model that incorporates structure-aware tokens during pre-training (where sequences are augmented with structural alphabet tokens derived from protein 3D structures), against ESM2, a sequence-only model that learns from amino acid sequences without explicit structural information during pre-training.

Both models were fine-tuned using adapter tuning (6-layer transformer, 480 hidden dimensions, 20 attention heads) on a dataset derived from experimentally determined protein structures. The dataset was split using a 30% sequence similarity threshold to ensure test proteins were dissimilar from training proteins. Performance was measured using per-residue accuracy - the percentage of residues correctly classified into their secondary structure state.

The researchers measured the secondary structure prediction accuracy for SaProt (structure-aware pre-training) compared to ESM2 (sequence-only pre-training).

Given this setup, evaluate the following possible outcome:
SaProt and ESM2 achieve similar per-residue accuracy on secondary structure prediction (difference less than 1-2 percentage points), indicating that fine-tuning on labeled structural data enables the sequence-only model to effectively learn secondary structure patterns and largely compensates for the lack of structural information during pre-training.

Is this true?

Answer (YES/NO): NO